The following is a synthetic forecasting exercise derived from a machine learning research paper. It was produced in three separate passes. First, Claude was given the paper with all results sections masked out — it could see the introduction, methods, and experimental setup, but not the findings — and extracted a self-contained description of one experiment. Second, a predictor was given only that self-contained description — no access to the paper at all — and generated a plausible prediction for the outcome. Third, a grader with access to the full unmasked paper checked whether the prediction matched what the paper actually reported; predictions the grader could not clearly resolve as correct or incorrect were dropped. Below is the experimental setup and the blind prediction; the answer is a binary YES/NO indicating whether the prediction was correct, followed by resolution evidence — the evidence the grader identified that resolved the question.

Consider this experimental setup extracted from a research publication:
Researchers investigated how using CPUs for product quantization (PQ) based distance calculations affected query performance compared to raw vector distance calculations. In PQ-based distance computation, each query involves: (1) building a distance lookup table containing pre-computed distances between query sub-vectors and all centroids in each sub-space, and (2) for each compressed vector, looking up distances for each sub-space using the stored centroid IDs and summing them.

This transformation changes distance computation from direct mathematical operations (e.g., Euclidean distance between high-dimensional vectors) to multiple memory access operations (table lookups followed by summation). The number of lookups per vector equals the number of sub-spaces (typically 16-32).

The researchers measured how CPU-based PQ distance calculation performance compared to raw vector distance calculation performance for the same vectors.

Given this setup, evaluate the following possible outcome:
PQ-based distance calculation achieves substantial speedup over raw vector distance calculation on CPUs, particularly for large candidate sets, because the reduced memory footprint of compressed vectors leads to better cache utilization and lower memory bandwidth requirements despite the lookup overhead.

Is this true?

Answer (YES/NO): NO